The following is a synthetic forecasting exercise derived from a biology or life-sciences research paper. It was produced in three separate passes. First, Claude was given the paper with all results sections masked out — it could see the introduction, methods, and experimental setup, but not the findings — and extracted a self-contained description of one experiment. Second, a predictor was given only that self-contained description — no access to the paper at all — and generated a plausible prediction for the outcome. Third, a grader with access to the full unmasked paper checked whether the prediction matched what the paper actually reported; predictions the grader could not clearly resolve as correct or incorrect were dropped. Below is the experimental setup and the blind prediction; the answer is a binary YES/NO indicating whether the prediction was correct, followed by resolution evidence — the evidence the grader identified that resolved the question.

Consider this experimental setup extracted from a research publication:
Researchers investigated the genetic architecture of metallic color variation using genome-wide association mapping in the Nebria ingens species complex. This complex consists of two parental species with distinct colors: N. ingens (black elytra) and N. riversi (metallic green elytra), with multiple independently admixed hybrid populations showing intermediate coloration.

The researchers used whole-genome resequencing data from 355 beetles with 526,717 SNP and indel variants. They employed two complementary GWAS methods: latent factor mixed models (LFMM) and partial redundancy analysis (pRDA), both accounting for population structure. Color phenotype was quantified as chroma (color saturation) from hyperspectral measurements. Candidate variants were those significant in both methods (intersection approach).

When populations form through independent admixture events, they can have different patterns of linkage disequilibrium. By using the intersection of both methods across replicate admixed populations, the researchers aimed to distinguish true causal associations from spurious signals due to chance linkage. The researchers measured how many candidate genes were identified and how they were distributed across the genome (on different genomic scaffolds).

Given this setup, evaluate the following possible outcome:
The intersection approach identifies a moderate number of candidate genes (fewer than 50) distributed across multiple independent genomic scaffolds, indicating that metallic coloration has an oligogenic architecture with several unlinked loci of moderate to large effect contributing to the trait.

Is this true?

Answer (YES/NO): NO